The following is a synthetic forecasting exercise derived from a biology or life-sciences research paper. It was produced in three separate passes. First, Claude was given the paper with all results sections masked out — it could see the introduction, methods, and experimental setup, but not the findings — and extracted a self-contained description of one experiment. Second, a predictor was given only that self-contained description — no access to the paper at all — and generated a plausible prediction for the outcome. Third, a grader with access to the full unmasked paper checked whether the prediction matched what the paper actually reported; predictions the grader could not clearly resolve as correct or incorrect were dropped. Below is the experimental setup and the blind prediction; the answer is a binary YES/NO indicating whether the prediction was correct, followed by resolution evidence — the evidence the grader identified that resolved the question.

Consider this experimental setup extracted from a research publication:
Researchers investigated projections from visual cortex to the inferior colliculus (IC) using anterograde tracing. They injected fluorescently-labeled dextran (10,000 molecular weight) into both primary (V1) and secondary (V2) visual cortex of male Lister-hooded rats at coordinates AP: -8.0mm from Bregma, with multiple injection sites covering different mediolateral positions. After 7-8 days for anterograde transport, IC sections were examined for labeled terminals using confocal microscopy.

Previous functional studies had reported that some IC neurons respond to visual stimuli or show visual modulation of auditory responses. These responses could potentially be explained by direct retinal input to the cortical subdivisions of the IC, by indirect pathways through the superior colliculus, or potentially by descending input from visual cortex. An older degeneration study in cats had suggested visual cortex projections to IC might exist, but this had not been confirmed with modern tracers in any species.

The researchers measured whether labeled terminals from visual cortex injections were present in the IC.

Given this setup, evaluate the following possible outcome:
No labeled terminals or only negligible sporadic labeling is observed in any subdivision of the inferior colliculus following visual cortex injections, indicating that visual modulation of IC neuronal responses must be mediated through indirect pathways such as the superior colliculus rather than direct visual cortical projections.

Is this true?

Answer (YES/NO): NO